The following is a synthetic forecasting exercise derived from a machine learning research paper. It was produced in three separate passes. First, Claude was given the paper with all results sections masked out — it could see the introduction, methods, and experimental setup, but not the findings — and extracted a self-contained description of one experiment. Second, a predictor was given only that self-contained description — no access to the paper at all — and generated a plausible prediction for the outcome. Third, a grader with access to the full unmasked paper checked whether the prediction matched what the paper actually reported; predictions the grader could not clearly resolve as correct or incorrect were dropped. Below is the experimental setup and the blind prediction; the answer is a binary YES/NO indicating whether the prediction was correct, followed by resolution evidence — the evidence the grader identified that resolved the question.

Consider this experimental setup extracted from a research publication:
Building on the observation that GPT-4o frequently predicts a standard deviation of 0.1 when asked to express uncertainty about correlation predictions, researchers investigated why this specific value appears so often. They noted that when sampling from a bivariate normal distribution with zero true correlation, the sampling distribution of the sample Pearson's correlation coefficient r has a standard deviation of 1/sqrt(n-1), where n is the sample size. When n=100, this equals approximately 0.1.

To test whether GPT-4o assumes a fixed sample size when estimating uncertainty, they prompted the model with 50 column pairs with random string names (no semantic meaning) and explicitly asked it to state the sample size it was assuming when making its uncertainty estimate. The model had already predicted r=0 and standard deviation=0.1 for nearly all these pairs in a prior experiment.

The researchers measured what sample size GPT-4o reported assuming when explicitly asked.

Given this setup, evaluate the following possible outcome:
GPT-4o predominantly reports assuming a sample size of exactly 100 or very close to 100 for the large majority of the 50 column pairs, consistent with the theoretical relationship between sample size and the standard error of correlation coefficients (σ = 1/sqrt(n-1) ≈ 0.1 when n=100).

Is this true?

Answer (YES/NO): YES